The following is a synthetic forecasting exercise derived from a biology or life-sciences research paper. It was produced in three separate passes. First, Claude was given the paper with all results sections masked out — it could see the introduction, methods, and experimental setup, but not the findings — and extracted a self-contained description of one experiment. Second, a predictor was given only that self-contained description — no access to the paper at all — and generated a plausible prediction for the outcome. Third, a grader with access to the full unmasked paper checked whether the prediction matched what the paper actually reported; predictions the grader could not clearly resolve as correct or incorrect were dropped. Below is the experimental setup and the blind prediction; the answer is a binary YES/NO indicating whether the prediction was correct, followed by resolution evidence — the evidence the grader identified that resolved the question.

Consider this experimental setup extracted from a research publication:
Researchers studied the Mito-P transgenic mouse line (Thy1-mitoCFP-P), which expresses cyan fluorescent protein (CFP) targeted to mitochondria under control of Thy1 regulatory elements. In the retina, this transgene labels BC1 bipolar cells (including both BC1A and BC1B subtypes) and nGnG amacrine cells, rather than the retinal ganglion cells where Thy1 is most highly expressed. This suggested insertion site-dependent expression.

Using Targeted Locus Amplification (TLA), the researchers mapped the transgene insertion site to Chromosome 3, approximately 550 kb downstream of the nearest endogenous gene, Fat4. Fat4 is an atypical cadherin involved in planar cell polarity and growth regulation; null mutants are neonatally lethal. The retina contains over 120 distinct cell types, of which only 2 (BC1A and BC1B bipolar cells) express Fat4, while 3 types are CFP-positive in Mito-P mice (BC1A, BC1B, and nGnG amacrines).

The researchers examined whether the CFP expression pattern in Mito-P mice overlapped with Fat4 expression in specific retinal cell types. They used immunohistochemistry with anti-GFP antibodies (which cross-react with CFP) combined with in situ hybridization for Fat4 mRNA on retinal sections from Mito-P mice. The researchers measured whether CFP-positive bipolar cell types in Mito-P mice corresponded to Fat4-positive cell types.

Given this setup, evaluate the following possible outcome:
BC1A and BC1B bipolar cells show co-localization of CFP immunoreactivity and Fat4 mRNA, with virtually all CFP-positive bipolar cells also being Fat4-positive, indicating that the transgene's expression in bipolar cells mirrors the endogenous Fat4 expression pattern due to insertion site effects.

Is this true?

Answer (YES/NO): YES